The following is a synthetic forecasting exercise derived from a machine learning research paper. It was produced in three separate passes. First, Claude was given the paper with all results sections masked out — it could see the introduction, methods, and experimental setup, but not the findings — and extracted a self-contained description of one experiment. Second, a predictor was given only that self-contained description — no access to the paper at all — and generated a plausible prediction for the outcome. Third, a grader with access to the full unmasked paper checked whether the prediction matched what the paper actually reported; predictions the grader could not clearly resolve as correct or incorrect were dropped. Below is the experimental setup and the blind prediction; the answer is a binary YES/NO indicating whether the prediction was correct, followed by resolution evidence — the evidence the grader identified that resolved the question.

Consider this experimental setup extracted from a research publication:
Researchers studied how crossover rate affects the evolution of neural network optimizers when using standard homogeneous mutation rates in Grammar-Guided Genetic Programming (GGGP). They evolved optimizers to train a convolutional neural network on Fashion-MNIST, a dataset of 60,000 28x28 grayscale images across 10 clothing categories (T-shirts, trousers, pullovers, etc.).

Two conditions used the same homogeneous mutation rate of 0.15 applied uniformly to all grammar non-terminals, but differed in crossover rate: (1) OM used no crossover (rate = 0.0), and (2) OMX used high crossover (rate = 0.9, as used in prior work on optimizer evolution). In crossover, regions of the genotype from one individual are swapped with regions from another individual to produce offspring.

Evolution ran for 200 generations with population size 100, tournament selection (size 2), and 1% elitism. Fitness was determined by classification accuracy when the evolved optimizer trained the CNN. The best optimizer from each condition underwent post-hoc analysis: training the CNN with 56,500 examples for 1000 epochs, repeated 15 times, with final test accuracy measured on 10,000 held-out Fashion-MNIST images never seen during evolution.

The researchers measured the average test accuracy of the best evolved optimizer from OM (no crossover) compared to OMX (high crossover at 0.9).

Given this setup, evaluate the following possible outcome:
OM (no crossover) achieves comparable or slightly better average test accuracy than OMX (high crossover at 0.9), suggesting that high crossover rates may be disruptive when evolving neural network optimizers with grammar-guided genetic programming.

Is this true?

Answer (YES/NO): NO